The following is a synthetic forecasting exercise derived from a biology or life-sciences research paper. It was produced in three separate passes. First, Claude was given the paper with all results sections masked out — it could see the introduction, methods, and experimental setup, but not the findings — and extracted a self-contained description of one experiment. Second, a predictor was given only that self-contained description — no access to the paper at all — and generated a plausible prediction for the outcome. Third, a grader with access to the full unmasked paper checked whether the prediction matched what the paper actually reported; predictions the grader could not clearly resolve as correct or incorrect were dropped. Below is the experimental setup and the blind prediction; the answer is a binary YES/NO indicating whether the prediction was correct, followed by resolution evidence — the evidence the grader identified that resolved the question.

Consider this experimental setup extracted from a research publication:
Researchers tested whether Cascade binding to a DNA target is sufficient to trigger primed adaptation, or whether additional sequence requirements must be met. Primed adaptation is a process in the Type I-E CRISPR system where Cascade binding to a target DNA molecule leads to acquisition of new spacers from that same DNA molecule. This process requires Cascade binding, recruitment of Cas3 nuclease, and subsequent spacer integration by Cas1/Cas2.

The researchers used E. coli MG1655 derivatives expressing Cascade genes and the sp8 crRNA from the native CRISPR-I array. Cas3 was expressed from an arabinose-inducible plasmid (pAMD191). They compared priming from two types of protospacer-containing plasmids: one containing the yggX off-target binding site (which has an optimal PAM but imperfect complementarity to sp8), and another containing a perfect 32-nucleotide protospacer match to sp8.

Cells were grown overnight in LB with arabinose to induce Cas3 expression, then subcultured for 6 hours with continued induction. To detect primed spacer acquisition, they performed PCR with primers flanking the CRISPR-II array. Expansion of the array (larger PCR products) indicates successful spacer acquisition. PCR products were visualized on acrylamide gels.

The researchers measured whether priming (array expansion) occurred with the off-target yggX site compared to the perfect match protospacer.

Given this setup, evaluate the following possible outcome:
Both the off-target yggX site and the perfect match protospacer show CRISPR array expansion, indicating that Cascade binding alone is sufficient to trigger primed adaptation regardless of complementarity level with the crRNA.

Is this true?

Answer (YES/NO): NO